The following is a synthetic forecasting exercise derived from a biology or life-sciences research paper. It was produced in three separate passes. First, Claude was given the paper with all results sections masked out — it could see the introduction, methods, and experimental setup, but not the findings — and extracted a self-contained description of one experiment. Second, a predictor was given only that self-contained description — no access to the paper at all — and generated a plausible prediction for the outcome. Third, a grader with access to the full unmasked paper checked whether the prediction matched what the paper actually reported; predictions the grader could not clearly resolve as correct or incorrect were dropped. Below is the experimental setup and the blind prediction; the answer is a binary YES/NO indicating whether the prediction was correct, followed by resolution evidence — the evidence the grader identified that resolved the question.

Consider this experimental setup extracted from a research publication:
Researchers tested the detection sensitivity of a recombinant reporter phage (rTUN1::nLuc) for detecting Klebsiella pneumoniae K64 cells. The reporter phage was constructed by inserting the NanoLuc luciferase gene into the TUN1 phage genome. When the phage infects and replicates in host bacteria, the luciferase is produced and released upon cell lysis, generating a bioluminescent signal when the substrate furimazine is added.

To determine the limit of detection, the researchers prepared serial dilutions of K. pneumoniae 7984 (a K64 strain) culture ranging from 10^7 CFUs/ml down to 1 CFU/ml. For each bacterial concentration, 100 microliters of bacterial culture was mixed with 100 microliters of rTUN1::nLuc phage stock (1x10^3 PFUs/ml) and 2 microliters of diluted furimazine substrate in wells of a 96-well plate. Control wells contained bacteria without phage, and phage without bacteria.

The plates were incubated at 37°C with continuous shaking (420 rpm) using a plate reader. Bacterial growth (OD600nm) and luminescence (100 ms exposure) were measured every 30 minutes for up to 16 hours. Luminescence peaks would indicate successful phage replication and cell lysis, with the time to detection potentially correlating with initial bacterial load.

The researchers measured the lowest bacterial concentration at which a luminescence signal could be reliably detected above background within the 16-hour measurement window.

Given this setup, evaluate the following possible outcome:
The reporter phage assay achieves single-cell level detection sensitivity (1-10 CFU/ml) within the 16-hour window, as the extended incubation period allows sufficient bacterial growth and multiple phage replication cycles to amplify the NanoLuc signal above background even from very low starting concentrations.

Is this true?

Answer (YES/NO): YES